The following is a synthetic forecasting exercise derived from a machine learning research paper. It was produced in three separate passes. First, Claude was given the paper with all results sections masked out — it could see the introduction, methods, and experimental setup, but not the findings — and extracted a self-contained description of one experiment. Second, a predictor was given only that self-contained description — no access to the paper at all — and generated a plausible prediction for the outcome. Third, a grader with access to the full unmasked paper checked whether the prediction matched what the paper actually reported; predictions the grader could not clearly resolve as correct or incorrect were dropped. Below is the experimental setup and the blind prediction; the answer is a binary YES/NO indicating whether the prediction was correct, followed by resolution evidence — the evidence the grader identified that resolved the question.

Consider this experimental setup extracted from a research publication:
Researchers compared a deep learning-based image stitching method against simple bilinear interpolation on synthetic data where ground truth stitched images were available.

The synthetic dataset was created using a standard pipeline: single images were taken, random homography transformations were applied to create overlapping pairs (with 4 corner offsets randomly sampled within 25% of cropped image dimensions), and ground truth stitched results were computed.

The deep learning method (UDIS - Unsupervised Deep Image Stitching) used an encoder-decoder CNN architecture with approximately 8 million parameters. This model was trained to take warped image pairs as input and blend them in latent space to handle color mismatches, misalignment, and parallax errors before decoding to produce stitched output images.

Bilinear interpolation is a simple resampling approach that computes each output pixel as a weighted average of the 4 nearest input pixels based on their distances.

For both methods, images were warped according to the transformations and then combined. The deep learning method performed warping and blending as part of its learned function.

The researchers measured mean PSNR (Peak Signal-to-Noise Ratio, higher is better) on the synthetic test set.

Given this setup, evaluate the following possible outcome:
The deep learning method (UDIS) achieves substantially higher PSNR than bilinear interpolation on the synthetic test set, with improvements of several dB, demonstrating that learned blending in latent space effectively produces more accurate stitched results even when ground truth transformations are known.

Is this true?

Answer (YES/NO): NO